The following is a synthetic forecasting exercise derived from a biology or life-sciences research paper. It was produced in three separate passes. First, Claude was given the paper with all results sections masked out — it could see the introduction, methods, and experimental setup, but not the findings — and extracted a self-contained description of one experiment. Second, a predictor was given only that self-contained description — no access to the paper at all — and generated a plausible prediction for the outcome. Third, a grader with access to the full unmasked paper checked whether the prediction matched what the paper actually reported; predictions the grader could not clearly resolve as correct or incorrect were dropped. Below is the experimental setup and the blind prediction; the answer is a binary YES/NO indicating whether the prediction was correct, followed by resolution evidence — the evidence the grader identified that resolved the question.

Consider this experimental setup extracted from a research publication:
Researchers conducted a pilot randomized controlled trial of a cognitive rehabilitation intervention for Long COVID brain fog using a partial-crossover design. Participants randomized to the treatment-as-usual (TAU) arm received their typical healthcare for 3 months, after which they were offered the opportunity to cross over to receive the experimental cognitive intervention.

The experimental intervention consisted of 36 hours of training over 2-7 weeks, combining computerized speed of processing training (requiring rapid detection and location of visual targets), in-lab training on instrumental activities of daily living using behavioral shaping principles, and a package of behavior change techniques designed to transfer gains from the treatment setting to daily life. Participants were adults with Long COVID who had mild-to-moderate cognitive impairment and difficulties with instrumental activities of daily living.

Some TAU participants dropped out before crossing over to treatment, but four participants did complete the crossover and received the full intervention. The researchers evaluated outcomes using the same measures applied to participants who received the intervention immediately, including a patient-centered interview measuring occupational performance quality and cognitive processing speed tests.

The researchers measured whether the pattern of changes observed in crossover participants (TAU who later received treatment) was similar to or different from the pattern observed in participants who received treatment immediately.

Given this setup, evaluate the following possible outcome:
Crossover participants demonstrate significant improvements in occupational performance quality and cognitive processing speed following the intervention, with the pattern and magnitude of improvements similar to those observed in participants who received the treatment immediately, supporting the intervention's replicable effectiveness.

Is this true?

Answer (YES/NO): YES